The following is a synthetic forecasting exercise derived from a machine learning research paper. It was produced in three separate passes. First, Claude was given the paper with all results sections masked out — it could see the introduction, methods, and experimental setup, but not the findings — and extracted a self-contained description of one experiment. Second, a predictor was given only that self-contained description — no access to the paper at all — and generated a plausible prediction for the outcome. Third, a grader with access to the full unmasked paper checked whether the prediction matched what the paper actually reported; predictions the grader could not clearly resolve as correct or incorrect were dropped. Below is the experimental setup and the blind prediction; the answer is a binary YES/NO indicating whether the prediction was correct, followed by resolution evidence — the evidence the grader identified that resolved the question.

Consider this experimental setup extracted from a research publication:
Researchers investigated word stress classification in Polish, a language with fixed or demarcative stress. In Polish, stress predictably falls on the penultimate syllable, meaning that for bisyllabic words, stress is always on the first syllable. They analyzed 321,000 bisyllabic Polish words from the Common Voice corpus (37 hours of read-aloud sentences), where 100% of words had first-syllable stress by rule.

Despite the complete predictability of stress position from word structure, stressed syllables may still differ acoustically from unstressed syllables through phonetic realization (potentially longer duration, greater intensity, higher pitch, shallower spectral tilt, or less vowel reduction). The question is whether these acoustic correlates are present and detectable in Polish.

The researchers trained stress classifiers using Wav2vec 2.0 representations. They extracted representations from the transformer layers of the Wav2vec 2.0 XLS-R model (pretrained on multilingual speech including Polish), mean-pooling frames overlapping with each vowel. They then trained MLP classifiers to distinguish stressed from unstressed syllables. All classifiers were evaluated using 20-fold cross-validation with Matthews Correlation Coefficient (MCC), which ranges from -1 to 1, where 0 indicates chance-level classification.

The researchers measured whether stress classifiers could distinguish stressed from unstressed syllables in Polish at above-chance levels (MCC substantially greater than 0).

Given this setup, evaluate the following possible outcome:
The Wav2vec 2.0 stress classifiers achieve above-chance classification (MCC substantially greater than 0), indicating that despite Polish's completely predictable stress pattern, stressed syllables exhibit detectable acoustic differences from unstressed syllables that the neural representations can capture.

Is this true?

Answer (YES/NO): YES